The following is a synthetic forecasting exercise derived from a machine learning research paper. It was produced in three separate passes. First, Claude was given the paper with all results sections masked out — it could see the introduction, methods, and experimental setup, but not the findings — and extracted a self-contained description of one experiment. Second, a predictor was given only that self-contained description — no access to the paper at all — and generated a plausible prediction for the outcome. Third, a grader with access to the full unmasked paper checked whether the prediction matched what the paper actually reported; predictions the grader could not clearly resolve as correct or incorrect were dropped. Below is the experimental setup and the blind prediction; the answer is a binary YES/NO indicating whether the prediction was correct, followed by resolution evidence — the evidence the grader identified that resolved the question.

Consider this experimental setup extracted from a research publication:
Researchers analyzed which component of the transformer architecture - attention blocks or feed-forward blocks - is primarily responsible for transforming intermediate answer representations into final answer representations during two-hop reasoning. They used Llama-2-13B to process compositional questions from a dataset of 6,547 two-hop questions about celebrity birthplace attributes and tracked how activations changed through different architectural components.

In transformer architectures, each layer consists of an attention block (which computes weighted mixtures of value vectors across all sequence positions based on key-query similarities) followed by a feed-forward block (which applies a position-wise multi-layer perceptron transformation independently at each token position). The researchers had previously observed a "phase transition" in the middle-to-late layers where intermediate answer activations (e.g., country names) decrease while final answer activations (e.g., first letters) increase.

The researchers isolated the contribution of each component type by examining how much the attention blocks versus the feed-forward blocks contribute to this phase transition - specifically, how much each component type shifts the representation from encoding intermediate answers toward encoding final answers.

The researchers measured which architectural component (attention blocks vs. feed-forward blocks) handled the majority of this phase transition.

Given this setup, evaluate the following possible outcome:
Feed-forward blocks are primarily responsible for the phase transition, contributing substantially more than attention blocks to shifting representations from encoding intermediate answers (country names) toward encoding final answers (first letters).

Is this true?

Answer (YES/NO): YES